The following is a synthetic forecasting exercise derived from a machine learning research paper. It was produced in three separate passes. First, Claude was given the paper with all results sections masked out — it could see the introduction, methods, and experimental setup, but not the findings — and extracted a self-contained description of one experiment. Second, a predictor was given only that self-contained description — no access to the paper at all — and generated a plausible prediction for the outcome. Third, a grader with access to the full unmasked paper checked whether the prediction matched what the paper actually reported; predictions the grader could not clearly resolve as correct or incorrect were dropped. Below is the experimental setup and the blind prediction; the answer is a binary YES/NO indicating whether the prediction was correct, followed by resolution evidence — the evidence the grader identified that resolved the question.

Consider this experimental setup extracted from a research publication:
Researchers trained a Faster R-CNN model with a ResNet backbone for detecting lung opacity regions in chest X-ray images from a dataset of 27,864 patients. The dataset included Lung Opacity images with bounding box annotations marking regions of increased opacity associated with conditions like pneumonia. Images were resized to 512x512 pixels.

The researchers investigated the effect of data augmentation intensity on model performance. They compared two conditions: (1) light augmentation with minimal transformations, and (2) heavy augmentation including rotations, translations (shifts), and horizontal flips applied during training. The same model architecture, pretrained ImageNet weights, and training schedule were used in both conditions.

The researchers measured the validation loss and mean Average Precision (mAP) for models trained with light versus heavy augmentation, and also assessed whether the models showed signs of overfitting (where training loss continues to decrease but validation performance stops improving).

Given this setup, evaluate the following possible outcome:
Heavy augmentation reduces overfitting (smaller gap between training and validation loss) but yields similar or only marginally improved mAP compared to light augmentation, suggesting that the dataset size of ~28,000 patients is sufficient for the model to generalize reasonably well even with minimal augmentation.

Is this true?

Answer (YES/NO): NO